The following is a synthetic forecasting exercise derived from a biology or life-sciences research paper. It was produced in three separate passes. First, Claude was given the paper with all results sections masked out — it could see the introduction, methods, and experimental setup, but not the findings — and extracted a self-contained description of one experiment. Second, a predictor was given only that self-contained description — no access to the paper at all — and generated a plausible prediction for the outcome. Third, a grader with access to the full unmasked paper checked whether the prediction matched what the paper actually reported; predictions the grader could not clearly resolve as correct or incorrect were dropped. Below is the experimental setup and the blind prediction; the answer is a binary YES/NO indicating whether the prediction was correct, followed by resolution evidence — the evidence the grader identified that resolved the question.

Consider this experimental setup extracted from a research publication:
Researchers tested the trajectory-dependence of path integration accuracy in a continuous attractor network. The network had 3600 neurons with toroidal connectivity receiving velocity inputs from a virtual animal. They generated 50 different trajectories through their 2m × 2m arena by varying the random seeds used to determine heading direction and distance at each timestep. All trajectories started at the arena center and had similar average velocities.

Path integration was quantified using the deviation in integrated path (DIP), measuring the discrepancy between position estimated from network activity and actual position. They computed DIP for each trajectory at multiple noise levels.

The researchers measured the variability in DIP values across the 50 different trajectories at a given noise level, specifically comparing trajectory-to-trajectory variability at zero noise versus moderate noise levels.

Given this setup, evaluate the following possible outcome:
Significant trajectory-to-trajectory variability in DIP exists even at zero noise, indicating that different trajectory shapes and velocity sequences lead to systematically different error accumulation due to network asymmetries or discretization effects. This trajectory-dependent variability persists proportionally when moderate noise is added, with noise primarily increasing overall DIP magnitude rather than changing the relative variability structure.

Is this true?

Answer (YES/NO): NO